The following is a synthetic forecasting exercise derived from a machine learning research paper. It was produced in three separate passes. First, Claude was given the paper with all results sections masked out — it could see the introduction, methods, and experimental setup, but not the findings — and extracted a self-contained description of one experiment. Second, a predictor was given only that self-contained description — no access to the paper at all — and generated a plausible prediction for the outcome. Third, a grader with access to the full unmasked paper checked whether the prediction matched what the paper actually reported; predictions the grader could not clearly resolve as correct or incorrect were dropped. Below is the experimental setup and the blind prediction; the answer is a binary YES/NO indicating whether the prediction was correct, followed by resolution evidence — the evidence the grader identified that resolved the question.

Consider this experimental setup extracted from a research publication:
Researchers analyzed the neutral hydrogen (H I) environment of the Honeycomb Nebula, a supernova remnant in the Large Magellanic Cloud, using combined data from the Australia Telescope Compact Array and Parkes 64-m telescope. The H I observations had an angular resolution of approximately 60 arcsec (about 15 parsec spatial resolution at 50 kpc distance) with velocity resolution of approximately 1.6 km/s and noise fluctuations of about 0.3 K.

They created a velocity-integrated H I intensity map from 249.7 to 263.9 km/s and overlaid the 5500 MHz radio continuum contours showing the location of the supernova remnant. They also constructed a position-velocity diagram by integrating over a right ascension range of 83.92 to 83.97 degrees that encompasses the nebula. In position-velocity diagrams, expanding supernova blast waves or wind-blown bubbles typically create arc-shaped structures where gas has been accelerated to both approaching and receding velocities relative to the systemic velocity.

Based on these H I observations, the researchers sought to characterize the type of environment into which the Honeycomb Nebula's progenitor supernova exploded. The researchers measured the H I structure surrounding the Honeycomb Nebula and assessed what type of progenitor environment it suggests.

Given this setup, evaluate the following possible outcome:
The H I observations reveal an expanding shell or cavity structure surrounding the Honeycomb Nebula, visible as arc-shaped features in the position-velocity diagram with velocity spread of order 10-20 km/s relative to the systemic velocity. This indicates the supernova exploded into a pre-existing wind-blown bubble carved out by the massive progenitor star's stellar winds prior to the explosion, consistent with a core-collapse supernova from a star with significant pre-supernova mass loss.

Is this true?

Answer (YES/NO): NO